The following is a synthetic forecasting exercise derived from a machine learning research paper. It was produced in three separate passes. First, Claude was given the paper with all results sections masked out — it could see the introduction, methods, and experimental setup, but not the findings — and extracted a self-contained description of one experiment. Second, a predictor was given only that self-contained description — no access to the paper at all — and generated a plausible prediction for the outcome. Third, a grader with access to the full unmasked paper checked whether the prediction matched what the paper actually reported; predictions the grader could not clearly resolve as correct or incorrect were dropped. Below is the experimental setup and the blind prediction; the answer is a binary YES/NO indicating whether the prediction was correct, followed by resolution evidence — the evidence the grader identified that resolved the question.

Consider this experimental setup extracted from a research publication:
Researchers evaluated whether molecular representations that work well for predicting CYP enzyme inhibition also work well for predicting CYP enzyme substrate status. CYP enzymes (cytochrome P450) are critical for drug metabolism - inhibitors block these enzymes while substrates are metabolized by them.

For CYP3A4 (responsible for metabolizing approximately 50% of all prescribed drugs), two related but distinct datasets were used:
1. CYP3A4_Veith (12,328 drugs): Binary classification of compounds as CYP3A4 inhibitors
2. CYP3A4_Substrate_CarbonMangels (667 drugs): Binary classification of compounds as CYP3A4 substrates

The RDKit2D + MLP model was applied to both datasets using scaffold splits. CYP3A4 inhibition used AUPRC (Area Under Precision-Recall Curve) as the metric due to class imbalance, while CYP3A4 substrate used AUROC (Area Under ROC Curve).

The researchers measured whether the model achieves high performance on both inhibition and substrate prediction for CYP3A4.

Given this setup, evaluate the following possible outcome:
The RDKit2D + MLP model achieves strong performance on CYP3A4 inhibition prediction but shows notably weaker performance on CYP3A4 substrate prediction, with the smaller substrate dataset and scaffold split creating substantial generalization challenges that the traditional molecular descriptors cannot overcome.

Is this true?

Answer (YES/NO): NO